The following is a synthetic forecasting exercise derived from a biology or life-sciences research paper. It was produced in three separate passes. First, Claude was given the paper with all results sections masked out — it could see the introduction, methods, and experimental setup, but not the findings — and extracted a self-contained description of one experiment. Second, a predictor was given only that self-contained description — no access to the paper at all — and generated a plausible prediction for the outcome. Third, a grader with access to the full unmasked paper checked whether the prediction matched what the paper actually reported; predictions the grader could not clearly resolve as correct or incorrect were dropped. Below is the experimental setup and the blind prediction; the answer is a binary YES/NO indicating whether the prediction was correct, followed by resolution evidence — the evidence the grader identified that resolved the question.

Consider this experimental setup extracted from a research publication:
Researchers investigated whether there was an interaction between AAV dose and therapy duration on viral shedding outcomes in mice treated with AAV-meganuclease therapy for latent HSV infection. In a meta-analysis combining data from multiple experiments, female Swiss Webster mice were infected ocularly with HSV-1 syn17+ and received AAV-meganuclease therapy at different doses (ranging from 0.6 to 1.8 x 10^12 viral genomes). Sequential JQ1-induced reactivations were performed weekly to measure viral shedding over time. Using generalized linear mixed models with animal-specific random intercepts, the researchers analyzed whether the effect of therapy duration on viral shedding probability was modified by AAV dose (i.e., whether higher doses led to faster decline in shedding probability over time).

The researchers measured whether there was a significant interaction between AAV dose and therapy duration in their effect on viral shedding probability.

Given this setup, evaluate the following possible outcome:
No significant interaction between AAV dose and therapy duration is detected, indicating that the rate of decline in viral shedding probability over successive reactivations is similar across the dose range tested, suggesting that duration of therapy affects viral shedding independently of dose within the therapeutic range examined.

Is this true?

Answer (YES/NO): YES